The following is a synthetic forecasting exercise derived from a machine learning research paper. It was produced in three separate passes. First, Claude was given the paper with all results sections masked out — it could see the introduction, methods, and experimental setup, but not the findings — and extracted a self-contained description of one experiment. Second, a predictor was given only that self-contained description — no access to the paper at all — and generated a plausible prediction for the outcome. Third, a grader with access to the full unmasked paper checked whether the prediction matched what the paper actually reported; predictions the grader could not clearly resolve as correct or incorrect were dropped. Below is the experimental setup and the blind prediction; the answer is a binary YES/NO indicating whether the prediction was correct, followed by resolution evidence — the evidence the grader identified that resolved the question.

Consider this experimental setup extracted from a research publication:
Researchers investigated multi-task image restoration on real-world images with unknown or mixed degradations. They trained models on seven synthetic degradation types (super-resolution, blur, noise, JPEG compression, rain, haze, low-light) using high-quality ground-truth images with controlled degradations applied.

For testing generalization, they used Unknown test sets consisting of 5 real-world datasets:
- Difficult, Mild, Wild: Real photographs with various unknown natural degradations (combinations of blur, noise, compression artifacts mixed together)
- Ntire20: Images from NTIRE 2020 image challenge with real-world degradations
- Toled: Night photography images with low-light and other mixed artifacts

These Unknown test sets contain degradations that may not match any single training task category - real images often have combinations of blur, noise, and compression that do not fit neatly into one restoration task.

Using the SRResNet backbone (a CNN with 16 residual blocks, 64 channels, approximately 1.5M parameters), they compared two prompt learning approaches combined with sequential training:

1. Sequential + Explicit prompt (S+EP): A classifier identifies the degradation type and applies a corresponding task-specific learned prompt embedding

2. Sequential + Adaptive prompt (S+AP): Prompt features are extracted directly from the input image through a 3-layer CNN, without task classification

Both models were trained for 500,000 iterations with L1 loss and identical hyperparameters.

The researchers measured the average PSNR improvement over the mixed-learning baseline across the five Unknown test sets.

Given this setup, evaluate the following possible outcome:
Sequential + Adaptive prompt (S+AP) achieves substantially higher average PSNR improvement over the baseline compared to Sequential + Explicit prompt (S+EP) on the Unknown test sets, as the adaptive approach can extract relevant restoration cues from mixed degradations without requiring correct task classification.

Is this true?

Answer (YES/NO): YES